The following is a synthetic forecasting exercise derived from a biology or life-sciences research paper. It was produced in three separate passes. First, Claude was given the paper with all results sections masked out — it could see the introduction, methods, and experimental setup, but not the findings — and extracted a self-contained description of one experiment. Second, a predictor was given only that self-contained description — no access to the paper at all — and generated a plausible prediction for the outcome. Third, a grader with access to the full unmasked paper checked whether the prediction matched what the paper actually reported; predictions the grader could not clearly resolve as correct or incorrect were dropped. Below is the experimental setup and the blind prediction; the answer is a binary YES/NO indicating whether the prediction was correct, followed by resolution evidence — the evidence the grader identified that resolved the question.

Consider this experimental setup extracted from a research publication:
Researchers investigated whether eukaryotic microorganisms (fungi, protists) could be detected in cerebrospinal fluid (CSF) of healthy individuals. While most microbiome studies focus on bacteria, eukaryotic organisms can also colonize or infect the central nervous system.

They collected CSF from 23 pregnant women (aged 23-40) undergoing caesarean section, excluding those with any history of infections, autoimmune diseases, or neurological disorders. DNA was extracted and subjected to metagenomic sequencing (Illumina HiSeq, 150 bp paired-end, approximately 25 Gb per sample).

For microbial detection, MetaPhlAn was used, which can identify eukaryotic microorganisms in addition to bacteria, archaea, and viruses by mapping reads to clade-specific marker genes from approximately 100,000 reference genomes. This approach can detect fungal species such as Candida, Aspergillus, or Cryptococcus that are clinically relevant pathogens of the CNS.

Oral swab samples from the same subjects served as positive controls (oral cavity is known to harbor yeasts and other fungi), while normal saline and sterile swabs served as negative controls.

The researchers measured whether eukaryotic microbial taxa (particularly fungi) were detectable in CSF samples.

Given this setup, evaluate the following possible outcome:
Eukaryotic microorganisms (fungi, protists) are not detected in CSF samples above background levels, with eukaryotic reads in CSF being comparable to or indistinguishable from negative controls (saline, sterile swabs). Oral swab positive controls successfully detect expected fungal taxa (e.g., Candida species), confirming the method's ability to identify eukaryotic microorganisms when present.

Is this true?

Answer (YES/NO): NO